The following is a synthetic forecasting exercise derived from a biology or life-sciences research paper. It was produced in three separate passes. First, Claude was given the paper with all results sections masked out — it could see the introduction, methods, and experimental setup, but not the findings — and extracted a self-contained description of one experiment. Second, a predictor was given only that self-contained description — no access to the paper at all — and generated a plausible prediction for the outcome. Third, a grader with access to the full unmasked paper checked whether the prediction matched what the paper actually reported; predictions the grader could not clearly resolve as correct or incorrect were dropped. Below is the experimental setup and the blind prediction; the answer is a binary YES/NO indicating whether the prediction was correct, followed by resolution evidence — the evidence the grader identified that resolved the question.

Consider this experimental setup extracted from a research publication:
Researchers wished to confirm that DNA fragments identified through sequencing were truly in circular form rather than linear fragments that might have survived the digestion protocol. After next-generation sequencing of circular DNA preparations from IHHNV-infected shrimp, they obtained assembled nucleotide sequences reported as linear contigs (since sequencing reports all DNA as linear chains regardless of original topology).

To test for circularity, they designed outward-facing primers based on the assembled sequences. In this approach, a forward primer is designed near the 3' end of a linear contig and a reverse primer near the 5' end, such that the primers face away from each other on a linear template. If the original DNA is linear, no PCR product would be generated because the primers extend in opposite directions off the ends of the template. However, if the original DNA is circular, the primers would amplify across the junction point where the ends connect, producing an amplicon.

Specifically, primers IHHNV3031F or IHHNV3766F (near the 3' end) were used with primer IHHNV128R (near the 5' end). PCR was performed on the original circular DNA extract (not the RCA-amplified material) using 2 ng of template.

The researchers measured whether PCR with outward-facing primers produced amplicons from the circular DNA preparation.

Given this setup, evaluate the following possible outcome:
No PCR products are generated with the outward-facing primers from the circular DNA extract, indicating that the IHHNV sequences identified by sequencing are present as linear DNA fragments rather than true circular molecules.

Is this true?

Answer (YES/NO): NO